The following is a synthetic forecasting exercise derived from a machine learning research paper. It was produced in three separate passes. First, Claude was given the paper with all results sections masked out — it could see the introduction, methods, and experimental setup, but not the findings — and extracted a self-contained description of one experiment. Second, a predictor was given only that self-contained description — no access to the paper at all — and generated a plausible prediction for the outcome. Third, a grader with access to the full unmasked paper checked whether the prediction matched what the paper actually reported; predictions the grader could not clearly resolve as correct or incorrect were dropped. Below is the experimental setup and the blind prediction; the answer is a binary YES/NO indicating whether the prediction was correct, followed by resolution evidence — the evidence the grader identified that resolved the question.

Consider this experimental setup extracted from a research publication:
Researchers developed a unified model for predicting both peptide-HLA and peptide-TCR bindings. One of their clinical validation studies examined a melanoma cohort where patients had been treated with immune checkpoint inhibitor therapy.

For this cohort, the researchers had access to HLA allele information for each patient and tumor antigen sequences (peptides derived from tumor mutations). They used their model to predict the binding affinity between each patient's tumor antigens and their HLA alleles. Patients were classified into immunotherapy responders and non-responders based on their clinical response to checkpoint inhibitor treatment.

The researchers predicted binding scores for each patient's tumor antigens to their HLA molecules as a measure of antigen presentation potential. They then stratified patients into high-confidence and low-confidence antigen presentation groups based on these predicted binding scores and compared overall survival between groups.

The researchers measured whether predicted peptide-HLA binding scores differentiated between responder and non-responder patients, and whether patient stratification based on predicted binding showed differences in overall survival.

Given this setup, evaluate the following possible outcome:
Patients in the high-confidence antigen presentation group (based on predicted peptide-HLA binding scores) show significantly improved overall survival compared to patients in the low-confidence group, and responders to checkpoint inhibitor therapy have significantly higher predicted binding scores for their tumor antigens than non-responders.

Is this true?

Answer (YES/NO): YES